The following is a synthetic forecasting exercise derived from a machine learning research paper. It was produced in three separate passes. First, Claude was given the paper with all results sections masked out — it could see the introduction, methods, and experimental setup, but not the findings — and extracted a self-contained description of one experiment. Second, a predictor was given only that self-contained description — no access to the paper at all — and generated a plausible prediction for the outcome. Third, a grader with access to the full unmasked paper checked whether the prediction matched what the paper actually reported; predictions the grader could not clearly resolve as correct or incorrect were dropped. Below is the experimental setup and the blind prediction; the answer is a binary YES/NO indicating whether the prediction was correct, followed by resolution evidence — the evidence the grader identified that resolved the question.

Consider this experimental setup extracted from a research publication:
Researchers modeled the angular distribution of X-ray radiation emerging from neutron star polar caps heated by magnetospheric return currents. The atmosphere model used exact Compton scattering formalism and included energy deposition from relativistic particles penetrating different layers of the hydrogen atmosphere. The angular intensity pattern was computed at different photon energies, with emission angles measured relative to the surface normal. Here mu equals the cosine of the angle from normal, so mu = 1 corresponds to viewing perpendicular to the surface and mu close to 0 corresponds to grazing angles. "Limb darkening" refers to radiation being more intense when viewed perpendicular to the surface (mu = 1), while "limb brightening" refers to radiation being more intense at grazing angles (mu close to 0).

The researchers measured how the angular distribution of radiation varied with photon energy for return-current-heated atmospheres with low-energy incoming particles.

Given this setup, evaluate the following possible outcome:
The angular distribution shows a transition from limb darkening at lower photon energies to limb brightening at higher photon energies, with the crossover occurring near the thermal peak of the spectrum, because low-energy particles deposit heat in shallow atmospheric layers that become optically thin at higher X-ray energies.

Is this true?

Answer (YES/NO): NO